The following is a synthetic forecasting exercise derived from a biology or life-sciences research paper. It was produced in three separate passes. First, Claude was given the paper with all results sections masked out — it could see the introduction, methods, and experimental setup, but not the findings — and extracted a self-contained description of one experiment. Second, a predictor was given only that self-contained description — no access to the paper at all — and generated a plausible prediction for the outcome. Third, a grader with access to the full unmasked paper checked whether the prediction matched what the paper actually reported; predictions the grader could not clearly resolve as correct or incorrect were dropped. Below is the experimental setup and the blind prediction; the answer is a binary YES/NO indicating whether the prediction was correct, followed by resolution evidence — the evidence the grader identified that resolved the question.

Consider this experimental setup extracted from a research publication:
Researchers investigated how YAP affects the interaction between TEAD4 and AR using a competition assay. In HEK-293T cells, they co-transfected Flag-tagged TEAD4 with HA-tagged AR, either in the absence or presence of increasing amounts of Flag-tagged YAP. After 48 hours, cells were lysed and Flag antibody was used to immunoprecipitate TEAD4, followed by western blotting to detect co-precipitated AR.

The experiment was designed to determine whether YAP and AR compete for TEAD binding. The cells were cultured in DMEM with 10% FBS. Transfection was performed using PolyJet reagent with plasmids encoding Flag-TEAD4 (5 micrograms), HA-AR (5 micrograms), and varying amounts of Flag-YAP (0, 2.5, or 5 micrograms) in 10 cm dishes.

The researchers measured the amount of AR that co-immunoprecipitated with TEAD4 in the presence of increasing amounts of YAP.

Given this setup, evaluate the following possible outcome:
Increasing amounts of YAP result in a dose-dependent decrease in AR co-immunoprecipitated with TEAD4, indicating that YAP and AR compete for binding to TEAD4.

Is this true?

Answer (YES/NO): YES